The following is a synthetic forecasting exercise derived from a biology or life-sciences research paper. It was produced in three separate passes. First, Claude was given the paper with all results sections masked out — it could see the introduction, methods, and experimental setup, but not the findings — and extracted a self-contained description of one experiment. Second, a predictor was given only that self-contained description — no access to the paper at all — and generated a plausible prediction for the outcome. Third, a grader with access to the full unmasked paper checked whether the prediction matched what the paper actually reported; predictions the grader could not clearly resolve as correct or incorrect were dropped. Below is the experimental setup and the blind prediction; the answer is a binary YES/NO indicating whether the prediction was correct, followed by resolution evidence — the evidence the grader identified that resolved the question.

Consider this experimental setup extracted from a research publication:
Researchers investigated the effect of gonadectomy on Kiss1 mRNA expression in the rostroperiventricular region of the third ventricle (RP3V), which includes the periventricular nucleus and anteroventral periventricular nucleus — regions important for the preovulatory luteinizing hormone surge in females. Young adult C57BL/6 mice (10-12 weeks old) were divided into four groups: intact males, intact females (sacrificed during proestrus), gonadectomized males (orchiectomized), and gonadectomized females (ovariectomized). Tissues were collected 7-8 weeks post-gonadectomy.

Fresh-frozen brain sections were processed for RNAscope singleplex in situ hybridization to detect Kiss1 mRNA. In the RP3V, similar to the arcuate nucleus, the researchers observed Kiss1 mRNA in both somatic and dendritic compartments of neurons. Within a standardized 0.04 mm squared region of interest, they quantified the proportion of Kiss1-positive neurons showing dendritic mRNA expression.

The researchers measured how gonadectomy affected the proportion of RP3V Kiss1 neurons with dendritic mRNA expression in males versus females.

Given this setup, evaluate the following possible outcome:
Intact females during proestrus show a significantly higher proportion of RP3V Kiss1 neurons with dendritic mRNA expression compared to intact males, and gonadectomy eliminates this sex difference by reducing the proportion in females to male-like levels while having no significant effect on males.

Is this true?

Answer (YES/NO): NO